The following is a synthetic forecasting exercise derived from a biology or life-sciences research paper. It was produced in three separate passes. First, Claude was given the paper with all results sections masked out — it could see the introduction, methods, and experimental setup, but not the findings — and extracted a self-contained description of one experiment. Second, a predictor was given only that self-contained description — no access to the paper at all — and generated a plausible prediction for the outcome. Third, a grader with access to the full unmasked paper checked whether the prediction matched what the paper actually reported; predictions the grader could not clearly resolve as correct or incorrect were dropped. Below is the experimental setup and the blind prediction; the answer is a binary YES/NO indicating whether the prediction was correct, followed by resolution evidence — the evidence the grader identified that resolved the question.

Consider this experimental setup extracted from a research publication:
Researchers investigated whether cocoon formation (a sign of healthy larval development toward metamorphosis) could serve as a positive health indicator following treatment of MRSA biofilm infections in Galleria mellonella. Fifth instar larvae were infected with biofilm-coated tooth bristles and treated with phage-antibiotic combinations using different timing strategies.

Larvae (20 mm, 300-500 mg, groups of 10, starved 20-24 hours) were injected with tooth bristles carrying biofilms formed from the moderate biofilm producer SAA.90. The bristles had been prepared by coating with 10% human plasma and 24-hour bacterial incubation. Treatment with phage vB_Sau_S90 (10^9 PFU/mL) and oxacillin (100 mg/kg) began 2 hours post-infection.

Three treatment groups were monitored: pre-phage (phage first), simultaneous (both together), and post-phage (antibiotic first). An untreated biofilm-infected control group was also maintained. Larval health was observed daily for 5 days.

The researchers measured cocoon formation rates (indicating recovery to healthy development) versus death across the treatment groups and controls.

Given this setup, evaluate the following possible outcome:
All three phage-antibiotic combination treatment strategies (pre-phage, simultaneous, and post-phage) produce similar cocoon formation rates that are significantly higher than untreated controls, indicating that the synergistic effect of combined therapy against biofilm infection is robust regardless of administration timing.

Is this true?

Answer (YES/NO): NO